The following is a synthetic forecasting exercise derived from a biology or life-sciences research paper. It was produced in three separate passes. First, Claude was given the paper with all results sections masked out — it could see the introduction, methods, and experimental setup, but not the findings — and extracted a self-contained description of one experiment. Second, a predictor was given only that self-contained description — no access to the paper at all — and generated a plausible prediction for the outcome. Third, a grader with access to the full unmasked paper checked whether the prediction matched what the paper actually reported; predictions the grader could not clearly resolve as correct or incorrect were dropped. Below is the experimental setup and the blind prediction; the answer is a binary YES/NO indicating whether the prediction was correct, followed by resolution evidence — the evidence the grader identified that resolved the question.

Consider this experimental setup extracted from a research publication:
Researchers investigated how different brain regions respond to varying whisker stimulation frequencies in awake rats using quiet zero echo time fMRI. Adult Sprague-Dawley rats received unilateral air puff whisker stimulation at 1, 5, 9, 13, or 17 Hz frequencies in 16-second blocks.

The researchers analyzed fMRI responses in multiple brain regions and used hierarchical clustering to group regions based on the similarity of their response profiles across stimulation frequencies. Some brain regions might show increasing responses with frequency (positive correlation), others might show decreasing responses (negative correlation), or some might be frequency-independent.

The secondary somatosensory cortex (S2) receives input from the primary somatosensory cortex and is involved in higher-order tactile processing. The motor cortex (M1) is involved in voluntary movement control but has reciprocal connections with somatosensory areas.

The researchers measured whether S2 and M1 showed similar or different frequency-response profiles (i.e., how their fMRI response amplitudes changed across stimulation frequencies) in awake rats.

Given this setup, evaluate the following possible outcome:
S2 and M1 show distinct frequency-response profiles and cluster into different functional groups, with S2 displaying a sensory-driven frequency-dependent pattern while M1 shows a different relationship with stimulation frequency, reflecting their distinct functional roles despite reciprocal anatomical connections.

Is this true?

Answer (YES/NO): NO